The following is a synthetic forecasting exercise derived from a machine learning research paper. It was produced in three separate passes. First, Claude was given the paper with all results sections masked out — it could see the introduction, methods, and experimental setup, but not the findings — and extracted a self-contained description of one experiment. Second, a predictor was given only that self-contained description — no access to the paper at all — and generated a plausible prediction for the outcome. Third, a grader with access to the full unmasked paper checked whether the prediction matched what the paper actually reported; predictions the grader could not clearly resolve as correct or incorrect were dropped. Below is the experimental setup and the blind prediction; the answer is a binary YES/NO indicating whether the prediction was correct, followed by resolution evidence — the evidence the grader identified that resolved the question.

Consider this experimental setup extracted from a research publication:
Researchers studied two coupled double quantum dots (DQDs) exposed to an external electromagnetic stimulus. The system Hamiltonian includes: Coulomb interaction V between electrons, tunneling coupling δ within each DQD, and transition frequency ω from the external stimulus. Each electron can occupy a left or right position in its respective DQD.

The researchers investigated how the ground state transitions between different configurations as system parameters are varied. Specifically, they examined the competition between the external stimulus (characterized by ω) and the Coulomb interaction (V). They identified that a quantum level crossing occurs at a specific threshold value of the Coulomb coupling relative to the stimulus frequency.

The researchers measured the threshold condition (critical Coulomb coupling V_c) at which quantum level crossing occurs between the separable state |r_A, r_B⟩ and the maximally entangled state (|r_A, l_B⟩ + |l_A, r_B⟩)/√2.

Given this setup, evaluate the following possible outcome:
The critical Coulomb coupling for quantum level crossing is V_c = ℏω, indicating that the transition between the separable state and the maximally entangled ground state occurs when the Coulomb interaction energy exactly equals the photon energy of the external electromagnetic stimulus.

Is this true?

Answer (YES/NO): YES